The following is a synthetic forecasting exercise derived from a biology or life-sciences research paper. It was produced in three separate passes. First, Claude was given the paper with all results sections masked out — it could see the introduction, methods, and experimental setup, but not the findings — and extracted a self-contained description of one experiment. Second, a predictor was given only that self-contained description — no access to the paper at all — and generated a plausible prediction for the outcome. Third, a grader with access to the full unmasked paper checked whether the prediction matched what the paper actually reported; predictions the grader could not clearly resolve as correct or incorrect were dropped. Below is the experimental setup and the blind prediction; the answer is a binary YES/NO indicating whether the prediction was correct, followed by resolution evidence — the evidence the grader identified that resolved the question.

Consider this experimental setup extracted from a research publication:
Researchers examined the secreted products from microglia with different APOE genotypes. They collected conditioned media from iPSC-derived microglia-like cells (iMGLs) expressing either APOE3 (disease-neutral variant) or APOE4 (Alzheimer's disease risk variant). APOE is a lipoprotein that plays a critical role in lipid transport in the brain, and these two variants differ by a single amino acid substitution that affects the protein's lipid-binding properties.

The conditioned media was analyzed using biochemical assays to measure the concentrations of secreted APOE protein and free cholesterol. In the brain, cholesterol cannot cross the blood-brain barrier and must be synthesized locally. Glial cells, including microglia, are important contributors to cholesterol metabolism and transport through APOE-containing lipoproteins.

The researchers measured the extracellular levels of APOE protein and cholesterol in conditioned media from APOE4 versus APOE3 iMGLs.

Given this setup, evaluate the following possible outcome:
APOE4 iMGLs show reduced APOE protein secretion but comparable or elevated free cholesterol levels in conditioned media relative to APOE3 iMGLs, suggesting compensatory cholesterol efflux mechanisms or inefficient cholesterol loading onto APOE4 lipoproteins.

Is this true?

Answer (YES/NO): NO